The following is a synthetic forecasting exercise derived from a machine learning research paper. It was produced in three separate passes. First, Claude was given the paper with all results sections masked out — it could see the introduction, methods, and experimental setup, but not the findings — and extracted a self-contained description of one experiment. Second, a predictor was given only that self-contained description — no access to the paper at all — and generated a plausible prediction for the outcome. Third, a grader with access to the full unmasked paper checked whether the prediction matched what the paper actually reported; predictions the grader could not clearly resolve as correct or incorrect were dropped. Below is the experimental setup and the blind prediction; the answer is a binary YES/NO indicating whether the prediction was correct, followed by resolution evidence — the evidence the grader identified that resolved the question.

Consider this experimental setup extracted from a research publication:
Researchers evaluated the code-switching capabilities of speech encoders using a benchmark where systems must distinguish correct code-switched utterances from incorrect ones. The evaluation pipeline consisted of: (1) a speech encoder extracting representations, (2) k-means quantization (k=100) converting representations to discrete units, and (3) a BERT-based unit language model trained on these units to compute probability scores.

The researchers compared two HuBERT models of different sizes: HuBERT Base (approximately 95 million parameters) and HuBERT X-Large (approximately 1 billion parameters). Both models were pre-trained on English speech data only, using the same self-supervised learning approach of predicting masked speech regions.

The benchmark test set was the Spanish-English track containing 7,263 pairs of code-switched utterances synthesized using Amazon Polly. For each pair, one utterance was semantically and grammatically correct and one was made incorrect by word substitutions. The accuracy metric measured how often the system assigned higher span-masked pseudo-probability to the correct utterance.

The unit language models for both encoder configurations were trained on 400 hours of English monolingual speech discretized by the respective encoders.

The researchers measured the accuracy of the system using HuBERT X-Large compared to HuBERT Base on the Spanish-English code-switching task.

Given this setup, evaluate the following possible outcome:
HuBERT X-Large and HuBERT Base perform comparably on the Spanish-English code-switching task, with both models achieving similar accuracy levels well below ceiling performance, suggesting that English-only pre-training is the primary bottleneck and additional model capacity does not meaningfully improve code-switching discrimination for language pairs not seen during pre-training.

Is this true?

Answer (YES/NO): YES